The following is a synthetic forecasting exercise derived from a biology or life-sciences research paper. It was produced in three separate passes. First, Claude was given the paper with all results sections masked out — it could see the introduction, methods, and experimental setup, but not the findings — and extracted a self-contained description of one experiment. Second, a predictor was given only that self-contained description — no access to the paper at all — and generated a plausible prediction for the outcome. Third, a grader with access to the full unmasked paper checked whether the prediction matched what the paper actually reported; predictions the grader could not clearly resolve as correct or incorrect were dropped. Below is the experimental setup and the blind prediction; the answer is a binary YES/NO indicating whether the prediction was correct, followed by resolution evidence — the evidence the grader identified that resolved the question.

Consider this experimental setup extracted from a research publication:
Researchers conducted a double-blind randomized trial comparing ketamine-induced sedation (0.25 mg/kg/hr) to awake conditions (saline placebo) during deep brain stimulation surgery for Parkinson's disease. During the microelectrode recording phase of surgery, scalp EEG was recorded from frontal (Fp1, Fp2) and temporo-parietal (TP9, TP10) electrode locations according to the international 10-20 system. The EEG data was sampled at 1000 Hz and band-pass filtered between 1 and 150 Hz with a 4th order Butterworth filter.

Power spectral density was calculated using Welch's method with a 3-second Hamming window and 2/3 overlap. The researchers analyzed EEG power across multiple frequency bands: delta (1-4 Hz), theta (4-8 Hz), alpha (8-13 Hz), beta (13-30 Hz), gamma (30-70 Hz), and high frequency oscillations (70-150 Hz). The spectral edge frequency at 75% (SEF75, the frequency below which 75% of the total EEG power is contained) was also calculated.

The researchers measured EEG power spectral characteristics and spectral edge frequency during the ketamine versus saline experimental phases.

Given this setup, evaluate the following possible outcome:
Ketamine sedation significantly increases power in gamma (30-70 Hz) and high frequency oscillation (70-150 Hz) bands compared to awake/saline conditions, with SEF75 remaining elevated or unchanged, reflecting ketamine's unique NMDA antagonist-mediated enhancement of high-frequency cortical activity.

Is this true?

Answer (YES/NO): NO